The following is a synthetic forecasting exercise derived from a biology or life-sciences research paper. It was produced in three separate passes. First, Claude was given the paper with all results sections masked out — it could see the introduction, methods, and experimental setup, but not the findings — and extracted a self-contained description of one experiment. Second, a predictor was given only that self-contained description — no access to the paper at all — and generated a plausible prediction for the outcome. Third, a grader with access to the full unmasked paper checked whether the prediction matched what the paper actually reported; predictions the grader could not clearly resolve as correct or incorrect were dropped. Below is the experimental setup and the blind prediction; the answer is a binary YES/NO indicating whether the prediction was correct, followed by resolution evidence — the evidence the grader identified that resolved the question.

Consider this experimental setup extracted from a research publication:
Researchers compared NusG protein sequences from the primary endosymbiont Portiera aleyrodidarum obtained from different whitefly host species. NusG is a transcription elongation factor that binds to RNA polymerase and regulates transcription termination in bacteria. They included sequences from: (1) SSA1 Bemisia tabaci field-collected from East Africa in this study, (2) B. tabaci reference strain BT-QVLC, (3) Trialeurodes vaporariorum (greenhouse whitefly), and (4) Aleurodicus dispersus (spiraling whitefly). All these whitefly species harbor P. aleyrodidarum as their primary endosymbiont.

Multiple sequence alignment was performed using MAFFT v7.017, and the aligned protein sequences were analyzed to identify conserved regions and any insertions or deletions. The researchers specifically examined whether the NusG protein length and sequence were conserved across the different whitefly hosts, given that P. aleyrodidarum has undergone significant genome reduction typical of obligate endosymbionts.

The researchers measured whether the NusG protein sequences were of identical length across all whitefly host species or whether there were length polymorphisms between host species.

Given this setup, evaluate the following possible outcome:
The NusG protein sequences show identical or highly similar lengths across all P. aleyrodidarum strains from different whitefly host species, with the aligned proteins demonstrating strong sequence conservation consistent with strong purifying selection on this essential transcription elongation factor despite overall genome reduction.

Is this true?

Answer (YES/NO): NO